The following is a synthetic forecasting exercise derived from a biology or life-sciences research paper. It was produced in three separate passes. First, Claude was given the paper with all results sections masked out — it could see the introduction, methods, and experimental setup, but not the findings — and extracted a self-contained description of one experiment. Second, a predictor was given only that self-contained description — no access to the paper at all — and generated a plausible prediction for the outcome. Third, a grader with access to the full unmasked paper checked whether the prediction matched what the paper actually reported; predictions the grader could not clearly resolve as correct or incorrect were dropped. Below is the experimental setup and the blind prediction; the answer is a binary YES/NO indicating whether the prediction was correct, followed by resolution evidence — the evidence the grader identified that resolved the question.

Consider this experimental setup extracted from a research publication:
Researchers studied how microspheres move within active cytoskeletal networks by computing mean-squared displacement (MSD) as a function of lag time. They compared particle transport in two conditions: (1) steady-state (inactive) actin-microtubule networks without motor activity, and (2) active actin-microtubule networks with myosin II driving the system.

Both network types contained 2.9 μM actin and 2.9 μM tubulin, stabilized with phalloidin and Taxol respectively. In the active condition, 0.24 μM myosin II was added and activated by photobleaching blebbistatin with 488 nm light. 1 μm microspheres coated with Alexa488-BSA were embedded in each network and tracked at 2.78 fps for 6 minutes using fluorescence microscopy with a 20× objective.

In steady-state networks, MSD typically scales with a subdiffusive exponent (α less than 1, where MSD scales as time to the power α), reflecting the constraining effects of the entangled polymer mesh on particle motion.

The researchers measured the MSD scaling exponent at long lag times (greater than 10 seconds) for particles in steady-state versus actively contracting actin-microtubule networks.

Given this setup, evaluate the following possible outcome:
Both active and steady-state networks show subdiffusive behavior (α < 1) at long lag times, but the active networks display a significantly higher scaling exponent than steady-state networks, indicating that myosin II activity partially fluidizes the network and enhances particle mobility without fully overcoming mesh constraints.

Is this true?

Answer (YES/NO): NO